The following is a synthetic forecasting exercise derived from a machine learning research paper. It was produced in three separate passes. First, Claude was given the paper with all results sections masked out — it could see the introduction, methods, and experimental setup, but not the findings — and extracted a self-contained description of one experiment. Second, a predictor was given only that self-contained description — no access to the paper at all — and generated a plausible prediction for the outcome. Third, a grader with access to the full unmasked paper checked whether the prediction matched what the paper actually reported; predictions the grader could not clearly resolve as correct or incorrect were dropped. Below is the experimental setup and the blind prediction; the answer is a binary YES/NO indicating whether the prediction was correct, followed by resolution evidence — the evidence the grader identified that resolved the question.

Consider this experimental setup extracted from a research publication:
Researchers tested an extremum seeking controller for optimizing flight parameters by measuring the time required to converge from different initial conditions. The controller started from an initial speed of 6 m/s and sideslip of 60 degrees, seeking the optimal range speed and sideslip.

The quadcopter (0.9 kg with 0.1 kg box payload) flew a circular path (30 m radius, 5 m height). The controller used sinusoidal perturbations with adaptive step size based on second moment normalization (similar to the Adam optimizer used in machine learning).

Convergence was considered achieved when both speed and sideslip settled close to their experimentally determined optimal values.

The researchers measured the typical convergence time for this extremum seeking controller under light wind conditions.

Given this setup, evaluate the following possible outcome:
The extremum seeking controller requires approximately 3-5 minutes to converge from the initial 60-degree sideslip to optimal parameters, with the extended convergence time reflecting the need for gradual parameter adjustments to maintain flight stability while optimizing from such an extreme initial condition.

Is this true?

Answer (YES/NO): NO